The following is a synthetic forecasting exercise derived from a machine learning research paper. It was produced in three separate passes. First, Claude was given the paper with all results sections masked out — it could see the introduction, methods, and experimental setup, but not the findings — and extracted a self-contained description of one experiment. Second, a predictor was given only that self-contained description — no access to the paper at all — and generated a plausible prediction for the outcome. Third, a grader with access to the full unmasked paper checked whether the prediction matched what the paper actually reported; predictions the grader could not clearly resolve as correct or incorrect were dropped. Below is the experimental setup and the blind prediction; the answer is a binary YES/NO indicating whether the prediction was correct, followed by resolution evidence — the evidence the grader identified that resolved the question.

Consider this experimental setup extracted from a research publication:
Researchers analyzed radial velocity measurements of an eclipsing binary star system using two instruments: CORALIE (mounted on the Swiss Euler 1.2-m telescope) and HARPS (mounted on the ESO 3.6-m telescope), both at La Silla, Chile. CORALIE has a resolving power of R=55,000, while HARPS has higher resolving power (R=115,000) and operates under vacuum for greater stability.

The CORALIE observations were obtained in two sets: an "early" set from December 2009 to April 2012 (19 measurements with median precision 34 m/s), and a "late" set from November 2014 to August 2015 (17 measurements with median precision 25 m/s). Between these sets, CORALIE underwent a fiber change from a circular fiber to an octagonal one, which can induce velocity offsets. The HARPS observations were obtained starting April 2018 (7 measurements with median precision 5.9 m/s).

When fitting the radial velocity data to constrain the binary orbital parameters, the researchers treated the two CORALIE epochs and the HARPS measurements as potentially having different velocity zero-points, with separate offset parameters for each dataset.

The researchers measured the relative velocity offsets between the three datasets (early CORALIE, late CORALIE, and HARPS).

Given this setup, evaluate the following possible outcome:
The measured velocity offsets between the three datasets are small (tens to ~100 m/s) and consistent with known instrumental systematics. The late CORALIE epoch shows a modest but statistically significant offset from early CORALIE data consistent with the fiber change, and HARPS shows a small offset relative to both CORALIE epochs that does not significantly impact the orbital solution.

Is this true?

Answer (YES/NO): NO